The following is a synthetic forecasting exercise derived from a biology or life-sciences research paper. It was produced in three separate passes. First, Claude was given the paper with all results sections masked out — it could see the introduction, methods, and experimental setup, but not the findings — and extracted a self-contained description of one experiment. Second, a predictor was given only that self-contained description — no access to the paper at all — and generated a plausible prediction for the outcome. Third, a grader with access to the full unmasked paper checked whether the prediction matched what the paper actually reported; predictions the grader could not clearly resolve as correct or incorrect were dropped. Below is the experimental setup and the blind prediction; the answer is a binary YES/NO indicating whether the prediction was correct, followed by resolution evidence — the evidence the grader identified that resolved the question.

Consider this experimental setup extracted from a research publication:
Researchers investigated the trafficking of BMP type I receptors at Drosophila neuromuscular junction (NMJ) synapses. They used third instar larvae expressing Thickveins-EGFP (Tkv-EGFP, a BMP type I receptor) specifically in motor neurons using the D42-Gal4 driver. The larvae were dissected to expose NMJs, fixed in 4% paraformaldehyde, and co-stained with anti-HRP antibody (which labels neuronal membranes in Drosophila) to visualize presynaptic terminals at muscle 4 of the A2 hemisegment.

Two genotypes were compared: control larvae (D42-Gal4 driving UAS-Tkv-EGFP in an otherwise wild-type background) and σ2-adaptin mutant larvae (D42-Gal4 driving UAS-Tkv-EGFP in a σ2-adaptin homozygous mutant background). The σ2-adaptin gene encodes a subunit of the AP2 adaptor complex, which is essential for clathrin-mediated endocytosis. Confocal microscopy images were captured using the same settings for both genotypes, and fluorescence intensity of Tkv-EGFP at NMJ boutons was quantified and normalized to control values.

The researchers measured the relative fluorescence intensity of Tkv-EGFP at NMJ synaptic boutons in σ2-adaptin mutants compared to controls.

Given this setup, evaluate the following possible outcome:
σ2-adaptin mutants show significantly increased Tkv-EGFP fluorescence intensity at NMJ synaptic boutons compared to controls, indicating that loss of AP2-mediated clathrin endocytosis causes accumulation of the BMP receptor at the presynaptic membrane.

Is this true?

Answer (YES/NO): YES